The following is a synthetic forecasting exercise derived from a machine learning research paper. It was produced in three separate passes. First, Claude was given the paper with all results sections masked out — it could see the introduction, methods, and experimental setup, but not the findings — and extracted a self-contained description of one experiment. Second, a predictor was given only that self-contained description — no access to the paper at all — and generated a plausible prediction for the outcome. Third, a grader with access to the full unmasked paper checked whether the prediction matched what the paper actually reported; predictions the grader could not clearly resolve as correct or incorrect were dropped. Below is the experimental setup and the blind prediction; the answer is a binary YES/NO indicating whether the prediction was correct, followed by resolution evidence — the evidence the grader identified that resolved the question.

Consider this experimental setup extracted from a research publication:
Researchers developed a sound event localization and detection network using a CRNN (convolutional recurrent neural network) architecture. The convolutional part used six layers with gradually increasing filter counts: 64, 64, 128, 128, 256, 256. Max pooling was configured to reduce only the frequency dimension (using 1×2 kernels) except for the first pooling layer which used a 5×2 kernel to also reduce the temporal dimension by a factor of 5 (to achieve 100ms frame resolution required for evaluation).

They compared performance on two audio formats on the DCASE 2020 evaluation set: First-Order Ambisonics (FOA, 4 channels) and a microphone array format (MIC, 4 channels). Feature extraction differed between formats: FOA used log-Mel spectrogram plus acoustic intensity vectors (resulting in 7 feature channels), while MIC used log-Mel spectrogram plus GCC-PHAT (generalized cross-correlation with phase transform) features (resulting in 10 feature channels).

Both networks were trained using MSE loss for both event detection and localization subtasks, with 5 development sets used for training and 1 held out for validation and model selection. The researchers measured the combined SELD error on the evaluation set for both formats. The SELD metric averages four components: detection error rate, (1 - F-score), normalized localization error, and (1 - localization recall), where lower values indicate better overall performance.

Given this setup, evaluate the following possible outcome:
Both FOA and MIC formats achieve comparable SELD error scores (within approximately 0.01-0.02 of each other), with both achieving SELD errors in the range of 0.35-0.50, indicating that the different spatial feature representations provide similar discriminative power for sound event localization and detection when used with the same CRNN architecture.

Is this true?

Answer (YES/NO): NO